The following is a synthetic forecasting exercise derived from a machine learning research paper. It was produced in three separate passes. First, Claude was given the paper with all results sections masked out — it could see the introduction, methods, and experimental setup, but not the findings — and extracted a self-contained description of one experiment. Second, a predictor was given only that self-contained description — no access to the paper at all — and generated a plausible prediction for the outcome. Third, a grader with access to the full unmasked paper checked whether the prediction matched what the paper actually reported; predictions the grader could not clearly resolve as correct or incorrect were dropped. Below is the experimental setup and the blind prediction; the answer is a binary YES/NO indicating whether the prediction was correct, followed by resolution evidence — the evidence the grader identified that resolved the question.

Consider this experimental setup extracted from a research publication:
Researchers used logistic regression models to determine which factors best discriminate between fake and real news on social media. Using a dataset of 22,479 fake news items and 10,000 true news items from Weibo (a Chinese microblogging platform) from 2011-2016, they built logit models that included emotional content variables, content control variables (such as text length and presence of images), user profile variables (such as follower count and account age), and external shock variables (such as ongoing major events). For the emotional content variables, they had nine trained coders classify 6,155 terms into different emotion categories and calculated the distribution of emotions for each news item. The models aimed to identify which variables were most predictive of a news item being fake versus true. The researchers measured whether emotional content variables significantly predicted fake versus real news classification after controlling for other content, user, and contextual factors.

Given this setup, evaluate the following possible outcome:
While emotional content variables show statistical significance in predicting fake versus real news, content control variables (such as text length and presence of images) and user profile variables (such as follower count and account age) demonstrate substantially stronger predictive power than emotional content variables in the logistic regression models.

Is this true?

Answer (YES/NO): NO